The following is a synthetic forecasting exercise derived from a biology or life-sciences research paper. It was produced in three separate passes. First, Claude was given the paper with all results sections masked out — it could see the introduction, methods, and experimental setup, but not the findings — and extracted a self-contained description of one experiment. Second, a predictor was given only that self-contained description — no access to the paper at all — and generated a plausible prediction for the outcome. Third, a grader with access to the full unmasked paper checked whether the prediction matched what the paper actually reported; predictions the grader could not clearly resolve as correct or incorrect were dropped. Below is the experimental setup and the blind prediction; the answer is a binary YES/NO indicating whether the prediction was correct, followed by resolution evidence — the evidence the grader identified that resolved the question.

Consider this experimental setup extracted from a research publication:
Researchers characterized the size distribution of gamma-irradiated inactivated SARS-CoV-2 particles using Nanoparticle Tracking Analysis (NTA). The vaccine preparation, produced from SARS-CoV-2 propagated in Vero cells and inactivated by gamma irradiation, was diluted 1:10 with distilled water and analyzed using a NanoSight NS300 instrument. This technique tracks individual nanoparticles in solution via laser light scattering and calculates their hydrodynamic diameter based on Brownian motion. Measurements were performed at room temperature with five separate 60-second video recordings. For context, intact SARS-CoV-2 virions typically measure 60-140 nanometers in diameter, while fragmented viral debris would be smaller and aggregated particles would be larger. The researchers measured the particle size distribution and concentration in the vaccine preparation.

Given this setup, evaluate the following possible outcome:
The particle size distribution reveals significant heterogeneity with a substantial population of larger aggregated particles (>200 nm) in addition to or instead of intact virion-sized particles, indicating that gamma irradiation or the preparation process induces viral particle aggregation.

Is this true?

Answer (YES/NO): NO